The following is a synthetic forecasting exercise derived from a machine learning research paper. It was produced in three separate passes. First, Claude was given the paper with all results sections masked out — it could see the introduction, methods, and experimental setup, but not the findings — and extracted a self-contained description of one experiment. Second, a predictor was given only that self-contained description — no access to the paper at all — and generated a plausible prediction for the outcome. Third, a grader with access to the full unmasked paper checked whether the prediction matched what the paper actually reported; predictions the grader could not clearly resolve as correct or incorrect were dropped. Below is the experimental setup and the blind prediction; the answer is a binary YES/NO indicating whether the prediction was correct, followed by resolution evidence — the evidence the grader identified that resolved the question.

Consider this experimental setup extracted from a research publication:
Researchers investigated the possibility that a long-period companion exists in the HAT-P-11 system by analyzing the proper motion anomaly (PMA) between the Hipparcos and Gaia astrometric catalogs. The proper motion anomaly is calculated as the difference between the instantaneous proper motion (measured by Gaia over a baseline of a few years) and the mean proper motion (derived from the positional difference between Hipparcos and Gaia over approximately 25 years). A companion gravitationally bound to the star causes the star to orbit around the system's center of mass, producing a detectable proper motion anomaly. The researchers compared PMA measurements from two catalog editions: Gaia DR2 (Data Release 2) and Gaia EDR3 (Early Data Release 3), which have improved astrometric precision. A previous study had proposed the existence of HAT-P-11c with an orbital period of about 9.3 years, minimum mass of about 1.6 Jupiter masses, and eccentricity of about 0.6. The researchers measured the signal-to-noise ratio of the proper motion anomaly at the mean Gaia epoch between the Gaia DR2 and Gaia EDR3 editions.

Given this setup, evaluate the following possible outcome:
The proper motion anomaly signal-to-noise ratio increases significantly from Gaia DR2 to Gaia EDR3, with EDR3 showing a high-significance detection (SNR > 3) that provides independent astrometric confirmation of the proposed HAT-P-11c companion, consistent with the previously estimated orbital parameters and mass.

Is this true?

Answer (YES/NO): NO